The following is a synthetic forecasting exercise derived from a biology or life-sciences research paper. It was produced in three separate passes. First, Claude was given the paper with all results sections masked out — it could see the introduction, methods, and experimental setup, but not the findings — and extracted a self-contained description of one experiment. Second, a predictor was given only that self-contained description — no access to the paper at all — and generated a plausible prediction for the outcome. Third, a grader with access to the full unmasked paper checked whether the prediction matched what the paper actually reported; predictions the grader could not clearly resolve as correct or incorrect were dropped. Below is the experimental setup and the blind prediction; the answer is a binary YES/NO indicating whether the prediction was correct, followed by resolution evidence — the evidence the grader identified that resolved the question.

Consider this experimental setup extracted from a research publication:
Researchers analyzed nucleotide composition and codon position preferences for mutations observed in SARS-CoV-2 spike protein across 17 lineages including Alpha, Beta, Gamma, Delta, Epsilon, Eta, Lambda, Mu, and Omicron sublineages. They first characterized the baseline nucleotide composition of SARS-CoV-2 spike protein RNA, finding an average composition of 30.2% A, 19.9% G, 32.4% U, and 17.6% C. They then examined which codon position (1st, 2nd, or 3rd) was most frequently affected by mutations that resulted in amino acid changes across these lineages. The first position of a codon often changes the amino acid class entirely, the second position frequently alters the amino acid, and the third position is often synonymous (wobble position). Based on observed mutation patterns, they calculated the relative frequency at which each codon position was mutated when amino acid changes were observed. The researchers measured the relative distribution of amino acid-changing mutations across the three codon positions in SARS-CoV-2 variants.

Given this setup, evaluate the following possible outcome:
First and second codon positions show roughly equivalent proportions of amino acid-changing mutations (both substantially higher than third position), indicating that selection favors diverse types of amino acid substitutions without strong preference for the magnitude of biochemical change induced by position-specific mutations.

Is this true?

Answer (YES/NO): NO